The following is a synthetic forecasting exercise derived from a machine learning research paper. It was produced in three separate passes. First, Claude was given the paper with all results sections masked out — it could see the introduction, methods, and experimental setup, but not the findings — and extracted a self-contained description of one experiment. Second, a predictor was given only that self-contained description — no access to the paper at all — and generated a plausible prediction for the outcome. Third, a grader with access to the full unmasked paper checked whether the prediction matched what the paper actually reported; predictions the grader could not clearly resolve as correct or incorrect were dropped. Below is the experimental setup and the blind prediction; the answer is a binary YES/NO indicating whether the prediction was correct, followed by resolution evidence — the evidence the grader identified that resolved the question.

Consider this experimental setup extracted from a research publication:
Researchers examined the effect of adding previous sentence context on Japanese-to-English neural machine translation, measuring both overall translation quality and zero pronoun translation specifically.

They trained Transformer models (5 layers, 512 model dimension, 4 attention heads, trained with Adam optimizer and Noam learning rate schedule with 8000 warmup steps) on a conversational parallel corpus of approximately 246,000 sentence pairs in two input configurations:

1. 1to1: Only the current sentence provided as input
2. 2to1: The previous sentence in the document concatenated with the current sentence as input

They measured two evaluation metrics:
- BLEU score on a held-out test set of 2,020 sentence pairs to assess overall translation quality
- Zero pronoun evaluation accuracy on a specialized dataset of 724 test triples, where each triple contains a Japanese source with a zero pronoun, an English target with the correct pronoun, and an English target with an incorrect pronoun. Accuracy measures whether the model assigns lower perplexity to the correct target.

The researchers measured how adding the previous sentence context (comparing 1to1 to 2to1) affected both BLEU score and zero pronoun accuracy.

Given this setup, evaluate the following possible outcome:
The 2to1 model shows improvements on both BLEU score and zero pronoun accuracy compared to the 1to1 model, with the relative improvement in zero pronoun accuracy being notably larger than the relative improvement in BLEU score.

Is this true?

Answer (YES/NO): NO